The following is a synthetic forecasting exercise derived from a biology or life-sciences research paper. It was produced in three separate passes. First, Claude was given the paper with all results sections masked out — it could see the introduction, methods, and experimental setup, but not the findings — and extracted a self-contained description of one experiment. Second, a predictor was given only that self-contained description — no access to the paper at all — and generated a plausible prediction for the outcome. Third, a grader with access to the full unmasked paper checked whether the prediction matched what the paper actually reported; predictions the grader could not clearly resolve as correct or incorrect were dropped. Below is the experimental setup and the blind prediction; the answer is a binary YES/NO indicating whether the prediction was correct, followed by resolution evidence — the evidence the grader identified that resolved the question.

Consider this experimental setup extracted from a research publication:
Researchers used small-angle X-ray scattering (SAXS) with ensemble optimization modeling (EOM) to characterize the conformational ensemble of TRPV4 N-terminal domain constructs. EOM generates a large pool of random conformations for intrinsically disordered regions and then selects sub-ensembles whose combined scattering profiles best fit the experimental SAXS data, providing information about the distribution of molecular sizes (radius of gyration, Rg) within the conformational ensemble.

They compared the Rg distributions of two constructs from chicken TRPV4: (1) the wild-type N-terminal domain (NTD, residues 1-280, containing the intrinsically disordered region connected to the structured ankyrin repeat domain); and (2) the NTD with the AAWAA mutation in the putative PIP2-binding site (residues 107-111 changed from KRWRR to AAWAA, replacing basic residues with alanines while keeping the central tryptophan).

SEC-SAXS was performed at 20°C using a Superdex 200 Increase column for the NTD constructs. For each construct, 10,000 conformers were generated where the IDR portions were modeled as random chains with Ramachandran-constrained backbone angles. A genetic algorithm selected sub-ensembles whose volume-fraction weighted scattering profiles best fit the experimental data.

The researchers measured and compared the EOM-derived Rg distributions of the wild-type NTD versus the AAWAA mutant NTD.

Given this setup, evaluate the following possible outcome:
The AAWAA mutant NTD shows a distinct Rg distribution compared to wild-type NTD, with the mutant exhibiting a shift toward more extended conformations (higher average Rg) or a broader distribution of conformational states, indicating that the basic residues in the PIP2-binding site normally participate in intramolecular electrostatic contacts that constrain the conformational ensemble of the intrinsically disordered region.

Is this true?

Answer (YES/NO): YES